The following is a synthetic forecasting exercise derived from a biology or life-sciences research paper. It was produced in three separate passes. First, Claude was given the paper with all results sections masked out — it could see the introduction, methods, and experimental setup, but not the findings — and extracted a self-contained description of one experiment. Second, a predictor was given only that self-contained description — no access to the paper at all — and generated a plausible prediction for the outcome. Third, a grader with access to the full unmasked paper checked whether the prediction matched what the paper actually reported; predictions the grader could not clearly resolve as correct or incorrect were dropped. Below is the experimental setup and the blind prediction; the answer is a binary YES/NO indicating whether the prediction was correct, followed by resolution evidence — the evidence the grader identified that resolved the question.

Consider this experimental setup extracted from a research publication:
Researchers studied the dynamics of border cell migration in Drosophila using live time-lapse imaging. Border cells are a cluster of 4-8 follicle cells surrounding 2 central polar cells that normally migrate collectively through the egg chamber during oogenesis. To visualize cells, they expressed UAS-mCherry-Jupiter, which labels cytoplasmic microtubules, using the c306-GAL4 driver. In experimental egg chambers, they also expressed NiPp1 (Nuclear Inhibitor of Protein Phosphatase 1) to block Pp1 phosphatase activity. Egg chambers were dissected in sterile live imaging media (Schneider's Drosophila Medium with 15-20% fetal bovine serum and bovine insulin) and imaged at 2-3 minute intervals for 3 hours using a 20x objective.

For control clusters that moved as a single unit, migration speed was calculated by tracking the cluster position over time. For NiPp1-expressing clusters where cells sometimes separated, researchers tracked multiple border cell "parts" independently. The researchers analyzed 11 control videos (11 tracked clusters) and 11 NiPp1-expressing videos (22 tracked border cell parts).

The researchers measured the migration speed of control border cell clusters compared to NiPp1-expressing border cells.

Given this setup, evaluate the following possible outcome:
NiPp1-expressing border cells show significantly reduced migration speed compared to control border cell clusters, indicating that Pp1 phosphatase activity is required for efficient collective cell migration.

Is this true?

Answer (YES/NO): YES